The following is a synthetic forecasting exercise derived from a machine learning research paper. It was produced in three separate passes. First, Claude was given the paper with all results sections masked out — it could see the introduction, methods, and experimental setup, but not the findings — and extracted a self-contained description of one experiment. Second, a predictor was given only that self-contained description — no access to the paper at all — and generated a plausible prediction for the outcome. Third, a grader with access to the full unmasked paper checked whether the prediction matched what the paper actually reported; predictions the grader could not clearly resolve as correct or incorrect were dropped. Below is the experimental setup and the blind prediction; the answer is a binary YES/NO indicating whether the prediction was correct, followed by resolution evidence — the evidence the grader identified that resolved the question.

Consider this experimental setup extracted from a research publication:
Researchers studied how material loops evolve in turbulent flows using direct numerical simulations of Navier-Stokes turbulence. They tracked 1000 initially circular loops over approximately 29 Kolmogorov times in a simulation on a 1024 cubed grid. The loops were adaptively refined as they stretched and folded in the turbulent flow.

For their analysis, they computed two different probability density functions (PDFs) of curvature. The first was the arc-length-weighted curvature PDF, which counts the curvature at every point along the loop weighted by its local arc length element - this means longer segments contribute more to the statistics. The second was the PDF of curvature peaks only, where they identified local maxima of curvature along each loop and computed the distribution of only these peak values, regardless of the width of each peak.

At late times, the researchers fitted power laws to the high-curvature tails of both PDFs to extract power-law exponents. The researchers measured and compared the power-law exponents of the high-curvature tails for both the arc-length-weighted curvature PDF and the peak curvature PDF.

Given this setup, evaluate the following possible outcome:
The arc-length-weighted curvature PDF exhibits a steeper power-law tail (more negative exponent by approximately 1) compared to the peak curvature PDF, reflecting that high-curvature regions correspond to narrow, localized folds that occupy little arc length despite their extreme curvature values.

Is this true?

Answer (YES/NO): YES